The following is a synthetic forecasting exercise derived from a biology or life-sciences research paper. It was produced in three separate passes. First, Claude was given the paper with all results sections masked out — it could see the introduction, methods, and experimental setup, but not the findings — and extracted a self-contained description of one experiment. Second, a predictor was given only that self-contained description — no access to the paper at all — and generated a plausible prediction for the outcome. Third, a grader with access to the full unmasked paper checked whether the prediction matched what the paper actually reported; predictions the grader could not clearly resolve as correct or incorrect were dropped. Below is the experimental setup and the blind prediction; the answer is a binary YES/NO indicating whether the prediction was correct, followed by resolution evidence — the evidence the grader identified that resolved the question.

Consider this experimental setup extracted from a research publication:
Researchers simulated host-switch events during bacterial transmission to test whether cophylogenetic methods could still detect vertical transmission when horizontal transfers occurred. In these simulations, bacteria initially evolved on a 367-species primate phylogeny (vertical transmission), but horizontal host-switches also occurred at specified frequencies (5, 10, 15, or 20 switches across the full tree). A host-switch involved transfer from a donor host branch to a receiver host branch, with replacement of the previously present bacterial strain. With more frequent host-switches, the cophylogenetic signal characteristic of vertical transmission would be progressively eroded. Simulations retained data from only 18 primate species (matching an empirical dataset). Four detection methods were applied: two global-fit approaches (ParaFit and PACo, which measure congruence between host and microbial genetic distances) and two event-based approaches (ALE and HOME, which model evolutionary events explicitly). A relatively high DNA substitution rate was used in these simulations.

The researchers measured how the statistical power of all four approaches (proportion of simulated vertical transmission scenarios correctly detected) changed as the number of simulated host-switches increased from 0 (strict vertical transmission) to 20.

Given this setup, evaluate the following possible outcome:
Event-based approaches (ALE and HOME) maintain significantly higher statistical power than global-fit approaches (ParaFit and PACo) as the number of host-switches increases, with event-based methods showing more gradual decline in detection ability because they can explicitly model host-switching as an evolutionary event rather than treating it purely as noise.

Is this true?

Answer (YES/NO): NO